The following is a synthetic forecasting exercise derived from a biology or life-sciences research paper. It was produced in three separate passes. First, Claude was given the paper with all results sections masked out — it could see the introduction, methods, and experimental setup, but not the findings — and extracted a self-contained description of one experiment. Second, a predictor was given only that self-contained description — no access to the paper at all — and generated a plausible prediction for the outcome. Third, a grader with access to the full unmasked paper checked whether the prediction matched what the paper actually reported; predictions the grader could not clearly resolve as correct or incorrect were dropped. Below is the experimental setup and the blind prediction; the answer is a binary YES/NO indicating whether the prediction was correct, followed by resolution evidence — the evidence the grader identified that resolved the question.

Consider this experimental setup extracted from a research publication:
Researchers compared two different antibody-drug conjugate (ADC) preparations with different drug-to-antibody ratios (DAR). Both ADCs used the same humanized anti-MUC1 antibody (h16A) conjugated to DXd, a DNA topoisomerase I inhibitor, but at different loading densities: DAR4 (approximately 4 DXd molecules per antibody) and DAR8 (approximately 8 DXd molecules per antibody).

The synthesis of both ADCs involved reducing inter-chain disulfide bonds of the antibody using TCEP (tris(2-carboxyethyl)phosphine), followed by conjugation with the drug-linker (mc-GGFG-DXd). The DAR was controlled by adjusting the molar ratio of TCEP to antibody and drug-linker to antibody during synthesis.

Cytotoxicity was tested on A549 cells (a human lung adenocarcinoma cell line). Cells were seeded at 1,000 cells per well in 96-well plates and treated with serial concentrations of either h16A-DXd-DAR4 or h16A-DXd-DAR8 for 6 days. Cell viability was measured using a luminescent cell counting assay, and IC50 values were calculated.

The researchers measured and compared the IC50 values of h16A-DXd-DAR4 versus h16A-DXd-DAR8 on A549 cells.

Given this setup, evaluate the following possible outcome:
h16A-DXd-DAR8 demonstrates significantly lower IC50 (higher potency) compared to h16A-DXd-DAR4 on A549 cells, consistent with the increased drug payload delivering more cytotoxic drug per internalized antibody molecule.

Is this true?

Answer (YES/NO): NO